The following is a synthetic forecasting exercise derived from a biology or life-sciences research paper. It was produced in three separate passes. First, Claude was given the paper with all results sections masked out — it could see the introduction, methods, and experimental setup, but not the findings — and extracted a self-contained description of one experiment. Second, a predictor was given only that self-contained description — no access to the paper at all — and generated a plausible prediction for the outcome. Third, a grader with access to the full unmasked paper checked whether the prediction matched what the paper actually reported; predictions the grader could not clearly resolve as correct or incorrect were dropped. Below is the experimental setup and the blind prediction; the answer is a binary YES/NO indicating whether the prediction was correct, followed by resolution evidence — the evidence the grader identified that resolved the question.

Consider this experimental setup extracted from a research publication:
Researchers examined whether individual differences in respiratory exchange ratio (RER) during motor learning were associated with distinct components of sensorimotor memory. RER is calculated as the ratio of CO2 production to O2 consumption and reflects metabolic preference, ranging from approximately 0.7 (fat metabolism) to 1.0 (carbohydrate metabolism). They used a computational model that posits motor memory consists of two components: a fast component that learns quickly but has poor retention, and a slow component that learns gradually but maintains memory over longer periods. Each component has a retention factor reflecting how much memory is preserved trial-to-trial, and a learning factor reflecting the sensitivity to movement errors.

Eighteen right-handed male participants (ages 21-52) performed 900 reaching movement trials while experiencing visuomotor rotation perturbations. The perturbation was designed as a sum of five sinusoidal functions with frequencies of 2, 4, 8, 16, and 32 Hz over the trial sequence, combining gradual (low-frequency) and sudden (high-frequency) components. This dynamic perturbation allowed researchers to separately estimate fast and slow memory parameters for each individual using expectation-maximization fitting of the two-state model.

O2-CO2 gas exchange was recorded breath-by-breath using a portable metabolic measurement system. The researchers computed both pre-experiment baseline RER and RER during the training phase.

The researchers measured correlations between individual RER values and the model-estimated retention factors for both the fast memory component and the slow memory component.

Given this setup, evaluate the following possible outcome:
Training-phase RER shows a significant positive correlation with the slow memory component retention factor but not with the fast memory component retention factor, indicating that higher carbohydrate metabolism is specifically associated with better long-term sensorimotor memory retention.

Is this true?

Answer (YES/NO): NO